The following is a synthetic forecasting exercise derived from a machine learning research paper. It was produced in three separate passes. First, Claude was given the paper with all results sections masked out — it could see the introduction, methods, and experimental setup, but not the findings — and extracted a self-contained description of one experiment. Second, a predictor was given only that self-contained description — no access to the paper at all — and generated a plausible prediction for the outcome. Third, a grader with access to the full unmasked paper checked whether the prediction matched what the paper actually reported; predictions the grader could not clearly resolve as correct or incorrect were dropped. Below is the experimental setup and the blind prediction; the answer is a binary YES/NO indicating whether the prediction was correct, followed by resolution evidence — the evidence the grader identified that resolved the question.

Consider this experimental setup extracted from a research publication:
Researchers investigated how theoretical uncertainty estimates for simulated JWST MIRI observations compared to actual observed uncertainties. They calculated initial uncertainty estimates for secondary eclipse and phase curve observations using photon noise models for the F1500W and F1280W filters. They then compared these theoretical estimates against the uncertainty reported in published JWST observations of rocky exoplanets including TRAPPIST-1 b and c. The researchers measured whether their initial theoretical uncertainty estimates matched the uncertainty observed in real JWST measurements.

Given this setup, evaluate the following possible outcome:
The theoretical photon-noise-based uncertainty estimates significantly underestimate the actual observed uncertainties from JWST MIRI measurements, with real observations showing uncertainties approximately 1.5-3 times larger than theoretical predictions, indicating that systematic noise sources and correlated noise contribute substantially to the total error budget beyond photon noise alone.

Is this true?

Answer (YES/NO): YES